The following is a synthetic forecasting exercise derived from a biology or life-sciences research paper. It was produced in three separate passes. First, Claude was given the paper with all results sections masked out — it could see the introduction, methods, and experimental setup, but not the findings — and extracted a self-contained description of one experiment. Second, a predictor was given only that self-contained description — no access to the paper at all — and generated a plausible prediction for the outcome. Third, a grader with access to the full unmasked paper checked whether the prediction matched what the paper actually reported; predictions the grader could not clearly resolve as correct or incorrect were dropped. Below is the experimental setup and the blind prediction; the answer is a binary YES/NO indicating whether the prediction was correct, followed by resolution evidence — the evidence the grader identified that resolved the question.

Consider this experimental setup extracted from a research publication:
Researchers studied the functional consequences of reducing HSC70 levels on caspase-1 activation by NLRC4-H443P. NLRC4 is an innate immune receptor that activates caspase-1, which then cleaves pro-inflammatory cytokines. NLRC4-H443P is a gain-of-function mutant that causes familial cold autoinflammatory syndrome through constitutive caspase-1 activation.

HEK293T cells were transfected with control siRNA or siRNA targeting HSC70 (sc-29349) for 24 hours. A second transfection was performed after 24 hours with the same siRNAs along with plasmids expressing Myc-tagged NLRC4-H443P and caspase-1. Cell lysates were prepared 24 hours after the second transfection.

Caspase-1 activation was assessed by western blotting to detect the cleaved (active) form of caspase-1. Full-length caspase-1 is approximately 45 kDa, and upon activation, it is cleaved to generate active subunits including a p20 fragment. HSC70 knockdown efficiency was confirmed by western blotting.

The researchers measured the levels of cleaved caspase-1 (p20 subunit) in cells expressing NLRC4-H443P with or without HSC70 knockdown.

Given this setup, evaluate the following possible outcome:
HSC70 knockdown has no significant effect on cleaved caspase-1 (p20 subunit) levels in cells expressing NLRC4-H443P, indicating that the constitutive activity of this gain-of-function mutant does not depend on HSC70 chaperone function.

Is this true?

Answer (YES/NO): NO